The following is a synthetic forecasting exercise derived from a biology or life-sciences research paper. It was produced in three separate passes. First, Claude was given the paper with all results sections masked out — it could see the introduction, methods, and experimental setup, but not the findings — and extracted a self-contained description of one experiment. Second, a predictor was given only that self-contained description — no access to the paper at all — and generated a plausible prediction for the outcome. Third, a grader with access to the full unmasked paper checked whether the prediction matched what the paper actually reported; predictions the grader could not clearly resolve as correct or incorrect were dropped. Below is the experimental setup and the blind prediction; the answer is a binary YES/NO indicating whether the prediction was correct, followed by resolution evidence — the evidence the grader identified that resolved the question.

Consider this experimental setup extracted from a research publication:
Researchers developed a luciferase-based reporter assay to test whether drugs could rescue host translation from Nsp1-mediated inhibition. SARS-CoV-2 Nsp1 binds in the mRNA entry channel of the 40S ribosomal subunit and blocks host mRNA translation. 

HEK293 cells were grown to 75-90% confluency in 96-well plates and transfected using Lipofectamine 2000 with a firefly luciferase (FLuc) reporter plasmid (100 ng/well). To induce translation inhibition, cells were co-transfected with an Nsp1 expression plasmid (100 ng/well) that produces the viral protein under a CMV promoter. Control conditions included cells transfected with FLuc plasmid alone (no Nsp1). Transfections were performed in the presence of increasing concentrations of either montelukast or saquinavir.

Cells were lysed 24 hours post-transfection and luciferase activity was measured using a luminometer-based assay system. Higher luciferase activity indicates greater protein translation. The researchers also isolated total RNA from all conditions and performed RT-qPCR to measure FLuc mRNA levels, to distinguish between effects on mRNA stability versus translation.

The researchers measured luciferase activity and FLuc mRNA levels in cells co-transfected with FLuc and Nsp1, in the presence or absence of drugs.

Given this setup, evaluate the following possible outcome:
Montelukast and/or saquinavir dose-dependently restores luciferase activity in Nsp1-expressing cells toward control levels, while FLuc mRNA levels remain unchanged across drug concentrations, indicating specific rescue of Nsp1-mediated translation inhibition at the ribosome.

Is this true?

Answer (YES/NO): YES